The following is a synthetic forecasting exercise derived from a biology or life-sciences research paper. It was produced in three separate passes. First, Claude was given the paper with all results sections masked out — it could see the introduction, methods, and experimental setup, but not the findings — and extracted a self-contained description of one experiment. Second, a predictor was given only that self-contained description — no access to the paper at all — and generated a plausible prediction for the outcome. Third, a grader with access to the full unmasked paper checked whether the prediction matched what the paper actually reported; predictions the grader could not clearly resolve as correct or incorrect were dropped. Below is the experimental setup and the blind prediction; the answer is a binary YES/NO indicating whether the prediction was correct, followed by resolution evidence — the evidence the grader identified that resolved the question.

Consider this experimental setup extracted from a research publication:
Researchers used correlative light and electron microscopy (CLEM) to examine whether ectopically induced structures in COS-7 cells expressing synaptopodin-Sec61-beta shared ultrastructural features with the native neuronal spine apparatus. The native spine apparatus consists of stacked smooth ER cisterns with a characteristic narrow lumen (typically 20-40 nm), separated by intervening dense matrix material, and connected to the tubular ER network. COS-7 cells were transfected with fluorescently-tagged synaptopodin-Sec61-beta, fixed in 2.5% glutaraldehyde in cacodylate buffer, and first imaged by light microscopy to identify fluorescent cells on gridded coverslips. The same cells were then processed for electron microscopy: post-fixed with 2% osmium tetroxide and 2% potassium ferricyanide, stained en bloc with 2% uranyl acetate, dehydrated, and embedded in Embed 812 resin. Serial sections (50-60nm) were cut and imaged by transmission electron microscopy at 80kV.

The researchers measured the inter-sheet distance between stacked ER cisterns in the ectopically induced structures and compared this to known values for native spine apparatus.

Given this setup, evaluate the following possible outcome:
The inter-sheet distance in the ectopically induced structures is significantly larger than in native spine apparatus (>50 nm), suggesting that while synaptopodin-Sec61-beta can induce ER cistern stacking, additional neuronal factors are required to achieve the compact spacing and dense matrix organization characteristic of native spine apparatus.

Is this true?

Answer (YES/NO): NO